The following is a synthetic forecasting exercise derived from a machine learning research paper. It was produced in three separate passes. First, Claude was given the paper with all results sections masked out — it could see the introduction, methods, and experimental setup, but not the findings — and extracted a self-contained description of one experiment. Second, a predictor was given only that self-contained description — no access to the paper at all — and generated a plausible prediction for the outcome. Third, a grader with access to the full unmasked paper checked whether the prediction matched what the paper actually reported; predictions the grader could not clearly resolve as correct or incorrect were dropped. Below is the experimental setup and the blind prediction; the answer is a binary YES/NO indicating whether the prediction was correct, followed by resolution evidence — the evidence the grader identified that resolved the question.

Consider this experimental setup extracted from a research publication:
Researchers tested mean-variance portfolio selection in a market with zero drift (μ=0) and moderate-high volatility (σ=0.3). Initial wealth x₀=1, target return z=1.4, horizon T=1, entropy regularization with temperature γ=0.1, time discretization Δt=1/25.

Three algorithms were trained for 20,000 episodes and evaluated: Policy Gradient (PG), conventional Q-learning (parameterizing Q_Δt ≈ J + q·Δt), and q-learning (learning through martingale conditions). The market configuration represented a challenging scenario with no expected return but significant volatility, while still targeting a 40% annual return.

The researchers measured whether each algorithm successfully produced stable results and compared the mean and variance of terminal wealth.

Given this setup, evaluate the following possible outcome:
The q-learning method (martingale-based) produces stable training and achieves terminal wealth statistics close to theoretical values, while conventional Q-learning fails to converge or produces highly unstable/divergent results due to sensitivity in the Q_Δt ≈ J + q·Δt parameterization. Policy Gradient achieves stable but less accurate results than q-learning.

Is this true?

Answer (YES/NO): YES